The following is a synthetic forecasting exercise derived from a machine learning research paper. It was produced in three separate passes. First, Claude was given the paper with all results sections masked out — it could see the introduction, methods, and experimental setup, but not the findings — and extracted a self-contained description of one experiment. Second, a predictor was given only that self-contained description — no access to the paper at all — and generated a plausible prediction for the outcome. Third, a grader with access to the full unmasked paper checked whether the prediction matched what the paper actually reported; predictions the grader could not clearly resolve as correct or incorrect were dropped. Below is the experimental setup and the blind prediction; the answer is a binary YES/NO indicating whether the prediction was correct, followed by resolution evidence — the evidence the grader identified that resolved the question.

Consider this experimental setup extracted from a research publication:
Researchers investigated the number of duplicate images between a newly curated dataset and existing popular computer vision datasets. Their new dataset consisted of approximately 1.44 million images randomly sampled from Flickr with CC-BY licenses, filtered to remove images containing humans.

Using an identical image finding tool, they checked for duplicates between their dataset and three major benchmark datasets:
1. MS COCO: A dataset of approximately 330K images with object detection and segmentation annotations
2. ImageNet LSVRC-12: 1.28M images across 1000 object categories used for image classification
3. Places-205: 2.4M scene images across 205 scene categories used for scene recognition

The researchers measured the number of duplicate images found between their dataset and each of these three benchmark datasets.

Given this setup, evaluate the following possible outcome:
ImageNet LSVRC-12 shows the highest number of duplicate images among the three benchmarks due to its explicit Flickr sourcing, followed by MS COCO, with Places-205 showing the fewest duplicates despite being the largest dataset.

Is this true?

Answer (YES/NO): NO